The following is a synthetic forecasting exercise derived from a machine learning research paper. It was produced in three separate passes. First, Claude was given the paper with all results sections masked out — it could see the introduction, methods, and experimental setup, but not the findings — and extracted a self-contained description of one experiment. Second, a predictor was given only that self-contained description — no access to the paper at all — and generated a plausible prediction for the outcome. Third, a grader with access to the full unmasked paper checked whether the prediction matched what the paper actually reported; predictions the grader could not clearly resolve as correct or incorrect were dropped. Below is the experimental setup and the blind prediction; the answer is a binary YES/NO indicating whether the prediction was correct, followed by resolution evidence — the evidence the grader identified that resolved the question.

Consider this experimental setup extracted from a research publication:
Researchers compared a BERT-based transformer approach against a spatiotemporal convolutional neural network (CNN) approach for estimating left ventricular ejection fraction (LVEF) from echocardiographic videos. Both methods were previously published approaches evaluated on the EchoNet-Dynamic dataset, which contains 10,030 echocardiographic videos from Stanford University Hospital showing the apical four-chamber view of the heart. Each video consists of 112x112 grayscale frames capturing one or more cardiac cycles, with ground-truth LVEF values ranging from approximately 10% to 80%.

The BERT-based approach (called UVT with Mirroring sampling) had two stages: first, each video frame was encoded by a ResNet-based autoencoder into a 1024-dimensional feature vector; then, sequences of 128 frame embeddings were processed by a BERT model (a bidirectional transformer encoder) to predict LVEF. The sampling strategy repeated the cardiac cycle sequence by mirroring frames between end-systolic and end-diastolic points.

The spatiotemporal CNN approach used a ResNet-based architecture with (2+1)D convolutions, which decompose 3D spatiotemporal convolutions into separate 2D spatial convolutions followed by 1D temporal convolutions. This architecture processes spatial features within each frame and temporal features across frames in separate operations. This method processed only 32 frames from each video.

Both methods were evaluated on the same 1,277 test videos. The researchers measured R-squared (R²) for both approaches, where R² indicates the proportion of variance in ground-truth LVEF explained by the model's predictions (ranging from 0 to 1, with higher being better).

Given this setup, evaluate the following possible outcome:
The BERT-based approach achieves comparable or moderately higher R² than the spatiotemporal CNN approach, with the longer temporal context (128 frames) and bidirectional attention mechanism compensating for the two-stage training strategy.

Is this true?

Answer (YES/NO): NO